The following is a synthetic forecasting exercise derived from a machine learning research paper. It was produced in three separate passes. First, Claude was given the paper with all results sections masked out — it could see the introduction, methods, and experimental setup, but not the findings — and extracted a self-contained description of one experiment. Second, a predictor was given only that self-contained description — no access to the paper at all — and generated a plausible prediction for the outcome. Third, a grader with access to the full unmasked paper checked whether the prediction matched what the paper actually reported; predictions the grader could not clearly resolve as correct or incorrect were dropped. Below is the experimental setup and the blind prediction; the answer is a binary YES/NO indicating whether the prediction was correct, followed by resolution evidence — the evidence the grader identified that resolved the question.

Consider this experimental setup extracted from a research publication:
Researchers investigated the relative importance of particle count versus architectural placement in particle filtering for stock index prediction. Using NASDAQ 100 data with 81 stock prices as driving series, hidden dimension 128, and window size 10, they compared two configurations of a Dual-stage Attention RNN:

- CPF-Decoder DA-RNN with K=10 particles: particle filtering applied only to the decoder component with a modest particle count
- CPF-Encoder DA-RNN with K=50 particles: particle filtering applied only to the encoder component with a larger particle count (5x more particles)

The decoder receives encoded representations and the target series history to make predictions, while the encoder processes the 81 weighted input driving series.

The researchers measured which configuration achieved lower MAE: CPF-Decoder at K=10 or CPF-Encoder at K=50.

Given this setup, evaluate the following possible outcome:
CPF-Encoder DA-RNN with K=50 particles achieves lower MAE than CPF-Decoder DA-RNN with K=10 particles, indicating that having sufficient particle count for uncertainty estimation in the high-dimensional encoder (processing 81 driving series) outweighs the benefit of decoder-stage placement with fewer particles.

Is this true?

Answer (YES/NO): NO